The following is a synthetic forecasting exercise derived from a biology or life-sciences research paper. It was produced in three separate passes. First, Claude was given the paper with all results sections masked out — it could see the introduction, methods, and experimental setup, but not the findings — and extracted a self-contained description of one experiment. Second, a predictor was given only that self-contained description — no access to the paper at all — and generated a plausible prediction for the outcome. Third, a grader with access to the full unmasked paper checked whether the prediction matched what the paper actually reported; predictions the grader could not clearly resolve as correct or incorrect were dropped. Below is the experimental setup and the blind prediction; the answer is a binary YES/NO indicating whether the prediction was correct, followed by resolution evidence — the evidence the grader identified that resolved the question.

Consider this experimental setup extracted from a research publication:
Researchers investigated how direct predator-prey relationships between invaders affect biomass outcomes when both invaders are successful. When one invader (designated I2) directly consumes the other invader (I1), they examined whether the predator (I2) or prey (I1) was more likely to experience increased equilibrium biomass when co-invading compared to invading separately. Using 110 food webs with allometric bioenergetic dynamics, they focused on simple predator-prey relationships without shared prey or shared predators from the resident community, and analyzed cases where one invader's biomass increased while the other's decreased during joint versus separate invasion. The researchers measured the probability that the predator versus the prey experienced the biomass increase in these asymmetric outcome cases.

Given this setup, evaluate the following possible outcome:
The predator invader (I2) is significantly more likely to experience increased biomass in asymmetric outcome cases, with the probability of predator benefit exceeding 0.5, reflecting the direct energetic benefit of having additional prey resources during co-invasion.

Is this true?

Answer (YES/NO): YES